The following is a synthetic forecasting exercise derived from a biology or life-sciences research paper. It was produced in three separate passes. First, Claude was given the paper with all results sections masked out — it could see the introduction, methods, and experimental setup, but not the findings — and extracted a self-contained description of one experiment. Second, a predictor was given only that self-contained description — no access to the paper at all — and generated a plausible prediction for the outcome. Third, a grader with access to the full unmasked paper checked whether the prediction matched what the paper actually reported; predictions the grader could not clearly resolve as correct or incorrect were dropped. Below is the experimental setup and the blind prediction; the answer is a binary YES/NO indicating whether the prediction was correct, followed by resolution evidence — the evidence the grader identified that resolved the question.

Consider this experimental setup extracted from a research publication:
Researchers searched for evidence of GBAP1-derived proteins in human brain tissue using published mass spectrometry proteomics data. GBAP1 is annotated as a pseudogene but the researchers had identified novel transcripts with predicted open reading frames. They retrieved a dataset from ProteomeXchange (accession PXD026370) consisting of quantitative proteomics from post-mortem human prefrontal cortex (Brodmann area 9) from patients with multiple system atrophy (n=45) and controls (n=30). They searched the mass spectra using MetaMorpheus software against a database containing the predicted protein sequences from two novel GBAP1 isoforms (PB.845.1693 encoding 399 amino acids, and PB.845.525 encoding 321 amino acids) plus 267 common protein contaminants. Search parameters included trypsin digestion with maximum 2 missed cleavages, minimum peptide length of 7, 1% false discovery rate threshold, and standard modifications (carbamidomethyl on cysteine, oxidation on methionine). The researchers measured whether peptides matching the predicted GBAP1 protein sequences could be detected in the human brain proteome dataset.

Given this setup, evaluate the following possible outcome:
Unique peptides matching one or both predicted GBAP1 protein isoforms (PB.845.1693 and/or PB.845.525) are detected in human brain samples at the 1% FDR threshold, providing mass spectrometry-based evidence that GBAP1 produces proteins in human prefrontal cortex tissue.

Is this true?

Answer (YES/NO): YES